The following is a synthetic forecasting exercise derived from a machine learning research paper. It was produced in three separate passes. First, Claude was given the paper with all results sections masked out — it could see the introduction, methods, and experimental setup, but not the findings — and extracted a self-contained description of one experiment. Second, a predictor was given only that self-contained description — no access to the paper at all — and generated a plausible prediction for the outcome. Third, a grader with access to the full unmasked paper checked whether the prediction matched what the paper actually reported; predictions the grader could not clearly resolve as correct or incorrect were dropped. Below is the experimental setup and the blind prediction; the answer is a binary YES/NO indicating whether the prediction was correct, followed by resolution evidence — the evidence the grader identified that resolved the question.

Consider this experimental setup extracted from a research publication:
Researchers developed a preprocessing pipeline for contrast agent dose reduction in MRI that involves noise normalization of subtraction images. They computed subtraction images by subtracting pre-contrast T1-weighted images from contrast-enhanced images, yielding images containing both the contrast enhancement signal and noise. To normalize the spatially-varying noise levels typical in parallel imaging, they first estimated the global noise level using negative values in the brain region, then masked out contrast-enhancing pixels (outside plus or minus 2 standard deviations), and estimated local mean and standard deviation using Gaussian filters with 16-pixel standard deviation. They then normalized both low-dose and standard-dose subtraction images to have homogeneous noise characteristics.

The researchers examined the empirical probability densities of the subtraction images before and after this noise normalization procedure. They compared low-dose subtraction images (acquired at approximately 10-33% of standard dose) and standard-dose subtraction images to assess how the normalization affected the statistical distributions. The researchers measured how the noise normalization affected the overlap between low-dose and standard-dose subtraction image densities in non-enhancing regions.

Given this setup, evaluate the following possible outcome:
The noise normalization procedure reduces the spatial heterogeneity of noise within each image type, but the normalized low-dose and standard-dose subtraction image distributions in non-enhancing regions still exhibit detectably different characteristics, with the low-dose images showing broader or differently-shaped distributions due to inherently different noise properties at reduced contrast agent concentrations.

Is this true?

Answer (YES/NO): NO